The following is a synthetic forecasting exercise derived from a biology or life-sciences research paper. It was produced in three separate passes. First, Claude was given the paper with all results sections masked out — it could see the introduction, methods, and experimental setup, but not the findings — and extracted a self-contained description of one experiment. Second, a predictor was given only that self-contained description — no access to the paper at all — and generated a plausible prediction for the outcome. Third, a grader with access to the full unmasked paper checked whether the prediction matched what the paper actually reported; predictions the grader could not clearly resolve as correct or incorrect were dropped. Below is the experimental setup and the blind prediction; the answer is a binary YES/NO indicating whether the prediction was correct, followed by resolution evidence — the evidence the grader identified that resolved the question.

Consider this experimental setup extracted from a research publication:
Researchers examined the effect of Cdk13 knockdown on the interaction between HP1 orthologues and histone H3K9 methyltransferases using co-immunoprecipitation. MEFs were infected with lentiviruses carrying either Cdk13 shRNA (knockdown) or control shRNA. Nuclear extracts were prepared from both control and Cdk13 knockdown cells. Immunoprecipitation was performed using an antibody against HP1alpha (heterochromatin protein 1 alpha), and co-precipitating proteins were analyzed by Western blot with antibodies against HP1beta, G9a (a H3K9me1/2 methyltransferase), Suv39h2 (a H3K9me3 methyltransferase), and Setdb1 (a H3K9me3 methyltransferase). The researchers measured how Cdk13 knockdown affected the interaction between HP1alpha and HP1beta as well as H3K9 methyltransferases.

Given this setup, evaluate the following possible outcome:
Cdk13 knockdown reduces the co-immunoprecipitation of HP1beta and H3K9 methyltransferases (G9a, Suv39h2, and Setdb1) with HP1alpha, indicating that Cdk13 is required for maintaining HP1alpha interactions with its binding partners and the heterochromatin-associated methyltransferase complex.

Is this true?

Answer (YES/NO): NO